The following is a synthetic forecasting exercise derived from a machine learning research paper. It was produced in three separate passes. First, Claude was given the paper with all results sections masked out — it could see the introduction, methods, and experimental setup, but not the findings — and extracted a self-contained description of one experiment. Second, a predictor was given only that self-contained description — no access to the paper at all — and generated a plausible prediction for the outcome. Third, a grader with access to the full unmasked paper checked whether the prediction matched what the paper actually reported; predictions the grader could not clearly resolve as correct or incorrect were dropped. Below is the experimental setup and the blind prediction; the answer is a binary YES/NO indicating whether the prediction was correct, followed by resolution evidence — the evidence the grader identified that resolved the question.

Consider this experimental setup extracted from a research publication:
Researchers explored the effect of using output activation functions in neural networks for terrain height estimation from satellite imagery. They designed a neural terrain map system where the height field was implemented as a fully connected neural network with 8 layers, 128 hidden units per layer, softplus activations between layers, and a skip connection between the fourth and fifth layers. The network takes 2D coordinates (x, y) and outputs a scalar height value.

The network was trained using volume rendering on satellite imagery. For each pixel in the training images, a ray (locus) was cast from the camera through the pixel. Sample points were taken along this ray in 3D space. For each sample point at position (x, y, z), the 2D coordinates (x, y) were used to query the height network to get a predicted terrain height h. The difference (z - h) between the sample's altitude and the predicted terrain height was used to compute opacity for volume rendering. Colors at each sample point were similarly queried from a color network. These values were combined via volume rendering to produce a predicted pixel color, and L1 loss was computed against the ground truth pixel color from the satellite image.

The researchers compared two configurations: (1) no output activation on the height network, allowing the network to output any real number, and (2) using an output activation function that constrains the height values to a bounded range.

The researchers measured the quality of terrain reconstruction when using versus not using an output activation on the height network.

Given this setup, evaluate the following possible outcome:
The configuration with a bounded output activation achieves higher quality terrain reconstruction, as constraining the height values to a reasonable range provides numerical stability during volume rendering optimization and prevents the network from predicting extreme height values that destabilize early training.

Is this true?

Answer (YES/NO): NO